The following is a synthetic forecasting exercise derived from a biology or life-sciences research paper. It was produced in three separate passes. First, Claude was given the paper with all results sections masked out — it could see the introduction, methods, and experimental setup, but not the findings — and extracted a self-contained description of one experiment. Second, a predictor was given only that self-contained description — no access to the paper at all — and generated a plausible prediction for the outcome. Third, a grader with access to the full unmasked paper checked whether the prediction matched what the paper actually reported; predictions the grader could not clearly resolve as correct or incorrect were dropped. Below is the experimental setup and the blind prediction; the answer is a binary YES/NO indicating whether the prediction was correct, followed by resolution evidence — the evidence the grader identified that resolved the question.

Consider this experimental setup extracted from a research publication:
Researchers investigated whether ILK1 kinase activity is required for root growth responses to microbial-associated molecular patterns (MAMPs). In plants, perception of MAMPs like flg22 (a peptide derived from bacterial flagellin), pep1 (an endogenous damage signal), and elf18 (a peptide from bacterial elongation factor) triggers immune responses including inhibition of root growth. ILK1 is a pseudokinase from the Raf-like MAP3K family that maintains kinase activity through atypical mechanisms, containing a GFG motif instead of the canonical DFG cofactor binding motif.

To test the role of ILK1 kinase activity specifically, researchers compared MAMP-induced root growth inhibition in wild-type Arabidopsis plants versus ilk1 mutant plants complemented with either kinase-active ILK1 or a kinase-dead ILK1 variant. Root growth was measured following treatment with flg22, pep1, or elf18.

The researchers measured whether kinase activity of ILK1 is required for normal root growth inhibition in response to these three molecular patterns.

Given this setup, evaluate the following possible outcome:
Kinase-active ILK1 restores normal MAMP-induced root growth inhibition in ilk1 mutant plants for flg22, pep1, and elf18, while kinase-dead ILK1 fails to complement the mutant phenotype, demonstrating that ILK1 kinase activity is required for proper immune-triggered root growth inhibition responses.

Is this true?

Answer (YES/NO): YES